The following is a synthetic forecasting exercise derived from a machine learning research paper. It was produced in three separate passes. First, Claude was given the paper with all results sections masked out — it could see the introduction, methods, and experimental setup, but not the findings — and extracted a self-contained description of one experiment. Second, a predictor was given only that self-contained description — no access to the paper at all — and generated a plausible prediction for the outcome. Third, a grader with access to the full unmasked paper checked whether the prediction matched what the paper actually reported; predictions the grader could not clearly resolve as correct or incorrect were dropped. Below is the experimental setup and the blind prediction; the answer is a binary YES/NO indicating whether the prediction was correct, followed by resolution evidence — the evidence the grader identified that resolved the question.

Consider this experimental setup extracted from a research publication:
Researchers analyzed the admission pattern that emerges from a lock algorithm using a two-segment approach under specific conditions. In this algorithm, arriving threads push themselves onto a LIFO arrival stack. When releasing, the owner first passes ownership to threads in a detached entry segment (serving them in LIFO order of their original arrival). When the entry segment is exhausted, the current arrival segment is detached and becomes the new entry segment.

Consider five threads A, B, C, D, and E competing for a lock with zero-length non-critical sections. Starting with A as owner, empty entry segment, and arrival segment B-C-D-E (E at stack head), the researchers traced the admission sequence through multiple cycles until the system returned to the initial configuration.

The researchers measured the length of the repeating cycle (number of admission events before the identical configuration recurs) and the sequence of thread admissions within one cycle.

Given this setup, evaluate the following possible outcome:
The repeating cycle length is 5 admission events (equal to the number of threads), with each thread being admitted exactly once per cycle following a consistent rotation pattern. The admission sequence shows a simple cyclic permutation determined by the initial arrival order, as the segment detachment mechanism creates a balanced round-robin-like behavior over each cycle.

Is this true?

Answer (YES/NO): NO